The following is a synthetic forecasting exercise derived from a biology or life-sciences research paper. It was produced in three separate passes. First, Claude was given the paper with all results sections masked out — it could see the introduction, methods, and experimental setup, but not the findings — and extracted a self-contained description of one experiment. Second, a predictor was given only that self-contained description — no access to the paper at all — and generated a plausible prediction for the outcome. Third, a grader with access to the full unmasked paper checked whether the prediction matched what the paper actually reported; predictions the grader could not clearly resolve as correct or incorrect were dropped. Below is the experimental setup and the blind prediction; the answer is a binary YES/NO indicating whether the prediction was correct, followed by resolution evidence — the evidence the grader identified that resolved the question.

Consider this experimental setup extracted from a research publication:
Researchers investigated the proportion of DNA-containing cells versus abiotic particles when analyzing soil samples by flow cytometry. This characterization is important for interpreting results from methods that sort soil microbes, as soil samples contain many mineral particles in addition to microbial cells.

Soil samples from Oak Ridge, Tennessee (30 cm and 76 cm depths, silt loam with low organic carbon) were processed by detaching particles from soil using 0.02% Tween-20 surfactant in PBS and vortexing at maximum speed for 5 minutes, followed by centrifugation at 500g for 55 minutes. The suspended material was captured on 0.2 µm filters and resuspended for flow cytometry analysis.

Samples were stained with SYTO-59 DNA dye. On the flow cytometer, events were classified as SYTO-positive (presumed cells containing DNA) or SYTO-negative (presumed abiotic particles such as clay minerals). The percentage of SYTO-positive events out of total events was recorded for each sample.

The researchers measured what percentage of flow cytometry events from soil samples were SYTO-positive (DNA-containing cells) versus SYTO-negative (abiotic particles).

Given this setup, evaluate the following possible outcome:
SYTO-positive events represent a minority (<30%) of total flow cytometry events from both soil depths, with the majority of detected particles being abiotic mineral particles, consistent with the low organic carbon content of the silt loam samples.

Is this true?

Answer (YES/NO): YES